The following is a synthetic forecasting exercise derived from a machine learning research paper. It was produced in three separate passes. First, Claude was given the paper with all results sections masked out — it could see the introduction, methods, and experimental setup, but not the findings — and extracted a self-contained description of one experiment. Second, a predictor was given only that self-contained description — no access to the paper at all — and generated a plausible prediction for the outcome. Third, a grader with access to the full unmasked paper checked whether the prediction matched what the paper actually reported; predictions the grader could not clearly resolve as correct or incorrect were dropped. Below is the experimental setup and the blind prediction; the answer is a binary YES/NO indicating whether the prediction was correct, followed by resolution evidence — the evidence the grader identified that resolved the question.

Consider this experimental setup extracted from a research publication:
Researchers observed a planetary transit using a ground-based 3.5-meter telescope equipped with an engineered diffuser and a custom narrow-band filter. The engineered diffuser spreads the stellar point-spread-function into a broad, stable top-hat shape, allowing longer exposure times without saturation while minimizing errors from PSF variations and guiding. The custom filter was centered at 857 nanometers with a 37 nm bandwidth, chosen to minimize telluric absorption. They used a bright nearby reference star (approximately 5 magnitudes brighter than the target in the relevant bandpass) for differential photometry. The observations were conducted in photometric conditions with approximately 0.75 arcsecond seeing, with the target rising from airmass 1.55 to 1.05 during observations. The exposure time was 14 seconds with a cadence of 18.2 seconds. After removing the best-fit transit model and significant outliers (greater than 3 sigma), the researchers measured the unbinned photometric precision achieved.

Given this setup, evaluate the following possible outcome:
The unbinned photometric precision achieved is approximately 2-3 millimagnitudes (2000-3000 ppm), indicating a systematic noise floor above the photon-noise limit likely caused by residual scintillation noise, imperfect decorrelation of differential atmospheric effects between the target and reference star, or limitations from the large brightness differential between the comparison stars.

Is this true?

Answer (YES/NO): NO